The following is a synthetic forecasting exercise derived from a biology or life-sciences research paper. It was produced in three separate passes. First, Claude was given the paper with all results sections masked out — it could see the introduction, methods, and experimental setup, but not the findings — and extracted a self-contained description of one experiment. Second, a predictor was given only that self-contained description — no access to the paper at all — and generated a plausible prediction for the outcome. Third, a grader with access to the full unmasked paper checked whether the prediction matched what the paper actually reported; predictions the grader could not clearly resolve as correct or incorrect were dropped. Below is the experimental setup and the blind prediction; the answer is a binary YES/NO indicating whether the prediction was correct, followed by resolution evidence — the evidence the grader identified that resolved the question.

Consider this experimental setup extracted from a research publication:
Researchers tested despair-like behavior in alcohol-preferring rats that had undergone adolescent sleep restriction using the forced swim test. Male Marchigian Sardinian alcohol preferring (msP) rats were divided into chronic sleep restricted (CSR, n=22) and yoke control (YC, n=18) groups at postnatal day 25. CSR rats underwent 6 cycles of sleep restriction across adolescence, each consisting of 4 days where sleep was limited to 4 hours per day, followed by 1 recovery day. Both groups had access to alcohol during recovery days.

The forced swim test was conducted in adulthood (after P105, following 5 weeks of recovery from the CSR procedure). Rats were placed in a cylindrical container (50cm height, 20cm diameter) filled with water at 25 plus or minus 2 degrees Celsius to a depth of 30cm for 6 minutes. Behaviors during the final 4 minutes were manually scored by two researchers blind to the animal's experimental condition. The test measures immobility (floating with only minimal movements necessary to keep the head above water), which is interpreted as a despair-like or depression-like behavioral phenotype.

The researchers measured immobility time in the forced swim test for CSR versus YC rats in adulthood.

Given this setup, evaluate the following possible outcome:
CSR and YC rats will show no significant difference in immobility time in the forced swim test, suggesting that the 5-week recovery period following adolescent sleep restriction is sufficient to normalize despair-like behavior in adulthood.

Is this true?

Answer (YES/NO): YES